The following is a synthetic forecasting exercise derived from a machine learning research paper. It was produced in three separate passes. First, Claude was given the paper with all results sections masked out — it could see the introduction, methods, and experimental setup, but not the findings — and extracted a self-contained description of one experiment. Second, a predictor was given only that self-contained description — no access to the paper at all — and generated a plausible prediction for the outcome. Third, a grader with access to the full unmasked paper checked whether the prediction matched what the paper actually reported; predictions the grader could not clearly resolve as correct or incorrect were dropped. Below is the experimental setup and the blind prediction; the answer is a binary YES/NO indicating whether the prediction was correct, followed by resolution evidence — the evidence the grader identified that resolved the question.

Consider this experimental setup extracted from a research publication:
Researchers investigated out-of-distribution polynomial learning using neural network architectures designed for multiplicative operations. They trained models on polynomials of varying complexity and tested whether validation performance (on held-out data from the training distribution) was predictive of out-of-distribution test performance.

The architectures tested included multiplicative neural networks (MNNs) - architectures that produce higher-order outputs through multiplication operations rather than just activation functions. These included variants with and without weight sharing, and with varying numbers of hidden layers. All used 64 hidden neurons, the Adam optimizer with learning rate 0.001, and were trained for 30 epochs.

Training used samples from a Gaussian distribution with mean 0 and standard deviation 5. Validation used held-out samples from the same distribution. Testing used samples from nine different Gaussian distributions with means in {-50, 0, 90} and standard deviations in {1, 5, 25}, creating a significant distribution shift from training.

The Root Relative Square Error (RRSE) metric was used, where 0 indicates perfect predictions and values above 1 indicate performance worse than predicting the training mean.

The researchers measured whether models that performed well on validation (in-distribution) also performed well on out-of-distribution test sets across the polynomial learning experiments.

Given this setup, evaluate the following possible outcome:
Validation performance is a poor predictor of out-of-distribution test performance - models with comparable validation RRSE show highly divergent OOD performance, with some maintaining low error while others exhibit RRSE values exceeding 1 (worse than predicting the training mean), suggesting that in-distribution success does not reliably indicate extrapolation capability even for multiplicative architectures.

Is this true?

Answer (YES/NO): NO